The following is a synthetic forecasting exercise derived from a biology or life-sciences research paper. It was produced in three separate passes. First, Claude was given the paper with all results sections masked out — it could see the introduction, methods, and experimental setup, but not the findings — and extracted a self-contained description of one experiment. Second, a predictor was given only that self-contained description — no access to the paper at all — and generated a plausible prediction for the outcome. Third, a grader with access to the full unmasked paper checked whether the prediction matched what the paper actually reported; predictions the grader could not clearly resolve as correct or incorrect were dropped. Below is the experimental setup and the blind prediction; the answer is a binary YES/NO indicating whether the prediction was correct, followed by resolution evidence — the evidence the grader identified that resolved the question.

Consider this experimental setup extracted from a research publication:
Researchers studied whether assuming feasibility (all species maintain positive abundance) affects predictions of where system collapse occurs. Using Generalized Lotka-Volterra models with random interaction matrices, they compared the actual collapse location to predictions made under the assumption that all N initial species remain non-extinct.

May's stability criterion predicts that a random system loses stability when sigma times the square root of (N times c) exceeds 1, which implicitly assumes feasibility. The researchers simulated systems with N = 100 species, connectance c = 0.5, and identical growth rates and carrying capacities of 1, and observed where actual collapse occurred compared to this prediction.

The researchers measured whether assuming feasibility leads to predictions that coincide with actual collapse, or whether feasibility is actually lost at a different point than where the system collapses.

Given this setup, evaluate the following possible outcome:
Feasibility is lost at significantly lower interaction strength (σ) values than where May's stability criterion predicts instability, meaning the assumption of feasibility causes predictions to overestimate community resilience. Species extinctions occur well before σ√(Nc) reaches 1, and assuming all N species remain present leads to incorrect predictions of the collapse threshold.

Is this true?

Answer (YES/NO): YES